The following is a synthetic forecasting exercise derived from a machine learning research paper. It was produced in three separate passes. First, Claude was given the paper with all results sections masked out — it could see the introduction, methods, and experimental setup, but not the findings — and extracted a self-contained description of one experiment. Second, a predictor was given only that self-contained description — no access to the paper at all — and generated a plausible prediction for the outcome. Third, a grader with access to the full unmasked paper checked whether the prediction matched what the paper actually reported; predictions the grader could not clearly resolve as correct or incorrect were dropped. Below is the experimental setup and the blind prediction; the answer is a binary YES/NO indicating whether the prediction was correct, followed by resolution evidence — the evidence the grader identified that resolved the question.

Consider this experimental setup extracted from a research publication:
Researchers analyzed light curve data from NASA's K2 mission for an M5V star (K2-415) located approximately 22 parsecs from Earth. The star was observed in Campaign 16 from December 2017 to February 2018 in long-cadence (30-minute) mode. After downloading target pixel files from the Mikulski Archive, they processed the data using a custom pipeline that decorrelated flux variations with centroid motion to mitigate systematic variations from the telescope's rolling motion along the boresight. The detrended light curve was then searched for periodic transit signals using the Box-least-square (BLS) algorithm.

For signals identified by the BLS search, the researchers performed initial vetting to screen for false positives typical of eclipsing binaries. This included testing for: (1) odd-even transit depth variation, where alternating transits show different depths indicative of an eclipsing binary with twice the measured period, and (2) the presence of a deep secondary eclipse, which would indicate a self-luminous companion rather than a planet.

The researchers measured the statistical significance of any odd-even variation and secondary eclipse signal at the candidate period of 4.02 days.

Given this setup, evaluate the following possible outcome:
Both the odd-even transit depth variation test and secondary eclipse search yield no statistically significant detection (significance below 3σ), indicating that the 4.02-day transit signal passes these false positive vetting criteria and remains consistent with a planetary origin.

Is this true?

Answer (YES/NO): YES